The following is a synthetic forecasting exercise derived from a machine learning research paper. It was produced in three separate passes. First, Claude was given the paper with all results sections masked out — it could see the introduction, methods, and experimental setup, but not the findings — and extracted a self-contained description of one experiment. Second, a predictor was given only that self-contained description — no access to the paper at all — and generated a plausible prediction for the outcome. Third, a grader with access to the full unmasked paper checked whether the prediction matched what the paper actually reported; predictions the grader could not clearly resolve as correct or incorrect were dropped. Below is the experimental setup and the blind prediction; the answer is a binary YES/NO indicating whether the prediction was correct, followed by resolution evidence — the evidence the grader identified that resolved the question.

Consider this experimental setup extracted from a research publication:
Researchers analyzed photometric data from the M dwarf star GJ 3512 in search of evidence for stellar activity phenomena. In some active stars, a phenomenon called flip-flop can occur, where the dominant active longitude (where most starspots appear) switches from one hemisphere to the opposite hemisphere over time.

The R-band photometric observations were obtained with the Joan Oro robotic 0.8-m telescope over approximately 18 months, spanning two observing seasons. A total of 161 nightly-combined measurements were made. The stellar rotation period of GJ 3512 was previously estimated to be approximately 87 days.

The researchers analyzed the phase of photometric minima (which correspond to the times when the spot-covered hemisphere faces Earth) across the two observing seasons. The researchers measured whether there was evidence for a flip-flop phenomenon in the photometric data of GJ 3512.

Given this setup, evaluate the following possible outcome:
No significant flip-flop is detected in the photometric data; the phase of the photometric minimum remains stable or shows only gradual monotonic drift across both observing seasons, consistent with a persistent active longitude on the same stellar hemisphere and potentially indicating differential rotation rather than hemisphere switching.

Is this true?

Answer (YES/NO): NO